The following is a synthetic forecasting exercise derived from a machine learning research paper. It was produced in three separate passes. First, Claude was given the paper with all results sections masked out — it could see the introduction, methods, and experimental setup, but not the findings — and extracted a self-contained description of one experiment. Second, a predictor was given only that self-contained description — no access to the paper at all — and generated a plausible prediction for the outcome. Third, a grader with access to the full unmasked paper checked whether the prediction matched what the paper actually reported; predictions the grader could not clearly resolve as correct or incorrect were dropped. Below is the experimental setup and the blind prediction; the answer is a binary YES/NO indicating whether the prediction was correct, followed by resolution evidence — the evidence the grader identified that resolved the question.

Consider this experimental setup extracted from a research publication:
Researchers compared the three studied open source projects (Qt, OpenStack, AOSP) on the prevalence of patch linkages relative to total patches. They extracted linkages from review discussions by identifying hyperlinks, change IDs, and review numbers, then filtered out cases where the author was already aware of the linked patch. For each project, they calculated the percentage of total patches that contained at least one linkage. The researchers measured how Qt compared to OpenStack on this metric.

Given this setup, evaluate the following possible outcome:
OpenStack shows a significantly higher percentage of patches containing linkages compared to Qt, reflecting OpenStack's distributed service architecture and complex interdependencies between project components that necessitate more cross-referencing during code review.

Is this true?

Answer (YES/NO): YES